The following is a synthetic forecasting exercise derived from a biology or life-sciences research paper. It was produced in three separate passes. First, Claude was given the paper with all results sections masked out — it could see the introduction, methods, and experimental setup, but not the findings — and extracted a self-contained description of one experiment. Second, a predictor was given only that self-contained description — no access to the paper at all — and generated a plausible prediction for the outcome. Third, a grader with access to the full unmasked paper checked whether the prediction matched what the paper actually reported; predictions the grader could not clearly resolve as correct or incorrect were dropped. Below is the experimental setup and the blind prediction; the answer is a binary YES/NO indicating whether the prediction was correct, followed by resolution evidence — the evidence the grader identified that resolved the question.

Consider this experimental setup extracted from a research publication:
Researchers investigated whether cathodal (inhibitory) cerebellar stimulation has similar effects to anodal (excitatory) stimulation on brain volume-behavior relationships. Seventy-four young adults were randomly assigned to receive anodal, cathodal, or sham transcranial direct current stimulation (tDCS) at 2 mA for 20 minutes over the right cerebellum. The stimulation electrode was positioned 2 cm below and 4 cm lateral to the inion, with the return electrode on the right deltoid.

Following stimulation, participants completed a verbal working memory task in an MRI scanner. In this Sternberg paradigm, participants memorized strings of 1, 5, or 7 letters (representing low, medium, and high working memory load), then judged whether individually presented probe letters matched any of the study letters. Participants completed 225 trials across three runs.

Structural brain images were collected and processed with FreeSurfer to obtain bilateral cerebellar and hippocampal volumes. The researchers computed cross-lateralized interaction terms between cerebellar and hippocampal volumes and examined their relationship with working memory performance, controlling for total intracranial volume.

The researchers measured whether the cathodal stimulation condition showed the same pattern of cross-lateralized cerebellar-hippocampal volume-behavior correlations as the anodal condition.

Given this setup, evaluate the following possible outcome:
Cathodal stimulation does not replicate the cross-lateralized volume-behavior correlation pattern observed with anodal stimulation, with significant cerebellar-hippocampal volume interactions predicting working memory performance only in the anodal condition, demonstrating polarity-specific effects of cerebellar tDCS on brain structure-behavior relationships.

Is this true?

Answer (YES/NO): YES